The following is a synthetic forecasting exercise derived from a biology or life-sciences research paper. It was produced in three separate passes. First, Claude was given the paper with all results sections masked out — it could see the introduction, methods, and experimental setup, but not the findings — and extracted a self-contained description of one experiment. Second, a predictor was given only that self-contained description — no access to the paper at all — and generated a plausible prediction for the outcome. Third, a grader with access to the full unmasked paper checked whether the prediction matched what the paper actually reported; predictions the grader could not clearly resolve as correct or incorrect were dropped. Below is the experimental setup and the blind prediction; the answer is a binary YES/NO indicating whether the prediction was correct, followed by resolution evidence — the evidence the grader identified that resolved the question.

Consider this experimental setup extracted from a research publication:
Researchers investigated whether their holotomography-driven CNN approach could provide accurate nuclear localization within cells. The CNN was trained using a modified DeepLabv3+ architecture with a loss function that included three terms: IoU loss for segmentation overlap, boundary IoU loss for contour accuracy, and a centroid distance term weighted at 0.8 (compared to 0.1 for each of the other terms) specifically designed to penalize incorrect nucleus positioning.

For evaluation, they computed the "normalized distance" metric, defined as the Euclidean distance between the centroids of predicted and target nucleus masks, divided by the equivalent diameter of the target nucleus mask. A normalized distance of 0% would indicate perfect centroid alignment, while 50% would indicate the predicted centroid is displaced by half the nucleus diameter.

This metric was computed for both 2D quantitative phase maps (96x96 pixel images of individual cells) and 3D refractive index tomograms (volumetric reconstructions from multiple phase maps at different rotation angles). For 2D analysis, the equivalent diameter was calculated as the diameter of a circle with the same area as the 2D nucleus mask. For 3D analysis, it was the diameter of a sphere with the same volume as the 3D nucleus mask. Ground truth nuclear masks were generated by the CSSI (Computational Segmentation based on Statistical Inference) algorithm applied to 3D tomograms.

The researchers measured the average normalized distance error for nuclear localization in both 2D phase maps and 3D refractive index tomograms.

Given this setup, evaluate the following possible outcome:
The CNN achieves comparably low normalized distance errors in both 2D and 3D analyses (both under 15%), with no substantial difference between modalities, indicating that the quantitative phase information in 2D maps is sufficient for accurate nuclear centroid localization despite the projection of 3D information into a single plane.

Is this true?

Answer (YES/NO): NO